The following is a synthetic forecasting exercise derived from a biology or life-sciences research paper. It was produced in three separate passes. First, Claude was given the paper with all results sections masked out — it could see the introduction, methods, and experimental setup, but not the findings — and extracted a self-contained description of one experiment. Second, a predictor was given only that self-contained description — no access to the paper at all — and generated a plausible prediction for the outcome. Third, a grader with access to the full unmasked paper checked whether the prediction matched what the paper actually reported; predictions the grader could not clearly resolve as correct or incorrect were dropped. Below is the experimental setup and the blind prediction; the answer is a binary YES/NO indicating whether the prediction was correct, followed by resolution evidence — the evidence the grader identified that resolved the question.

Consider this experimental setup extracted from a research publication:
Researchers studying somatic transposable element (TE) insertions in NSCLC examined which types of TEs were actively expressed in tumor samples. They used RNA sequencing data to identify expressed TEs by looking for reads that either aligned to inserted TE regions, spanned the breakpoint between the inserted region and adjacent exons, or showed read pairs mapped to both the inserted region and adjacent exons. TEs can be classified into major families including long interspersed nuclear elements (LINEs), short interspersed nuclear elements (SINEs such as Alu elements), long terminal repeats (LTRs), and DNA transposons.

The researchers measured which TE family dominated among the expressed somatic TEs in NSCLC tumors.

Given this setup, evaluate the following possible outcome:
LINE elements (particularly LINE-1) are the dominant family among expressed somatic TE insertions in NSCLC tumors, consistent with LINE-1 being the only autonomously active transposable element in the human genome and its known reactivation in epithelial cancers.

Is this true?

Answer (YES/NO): NO